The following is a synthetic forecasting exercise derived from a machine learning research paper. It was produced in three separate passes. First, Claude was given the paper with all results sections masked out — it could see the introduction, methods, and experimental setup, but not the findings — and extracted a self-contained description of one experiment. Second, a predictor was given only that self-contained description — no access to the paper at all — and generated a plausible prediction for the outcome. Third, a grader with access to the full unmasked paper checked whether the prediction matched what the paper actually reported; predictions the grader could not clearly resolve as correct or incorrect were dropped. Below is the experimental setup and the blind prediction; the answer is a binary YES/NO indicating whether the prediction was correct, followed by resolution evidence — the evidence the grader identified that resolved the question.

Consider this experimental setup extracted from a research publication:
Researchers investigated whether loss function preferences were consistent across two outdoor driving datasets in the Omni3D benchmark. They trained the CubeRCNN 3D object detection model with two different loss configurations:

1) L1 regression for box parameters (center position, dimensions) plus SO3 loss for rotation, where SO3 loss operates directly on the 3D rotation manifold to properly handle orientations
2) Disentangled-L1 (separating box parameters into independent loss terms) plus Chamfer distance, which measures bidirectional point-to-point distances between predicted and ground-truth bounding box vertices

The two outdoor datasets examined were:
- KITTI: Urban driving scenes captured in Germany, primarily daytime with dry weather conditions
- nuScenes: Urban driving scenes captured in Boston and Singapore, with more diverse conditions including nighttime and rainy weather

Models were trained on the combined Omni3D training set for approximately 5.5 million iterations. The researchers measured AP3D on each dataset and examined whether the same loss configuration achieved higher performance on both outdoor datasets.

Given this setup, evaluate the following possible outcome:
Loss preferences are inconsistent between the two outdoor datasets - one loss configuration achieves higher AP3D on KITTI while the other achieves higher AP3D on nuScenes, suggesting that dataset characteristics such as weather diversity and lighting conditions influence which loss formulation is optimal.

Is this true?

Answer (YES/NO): YES